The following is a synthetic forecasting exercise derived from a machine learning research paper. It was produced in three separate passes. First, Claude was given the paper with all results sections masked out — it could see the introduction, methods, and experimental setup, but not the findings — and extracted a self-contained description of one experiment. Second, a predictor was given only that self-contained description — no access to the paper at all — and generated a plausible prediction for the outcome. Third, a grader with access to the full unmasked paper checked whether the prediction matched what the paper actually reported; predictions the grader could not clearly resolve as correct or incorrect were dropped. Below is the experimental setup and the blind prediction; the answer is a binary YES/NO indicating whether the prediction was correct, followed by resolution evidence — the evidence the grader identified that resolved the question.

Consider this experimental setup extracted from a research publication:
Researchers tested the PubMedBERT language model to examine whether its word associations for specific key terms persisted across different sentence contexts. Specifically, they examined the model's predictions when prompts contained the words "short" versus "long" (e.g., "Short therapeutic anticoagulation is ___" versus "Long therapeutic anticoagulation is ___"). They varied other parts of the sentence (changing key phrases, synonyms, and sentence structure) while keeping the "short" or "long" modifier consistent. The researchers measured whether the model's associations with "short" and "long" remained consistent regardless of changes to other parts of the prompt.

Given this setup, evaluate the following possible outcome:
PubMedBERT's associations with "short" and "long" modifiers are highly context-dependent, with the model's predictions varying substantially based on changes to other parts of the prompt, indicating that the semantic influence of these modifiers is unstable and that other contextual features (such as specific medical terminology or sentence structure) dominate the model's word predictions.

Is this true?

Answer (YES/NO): NO